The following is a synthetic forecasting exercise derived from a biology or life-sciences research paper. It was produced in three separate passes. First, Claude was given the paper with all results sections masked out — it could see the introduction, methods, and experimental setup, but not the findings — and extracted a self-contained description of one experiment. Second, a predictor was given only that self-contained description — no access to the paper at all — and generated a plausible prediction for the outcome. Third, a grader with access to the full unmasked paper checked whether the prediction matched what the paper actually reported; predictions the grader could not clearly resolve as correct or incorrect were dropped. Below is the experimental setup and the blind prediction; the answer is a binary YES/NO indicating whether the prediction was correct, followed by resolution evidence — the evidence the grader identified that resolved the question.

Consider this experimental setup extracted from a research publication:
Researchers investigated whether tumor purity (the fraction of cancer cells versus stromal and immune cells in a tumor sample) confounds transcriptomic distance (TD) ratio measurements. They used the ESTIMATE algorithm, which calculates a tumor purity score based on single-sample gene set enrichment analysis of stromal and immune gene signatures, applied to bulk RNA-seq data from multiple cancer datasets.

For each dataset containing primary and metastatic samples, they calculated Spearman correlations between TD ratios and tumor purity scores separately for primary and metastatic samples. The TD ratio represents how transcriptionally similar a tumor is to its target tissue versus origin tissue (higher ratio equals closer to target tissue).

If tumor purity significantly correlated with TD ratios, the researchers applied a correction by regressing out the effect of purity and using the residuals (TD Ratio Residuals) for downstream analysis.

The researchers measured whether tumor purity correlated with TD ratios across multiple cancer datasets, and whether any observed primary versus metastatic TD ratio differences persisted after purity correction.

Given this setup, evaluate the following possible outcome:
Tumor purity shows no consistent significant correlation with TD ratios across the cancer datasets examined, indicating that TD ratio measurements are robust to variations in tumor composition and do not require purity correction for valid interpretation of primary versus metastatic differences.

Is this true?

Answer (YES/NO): NO